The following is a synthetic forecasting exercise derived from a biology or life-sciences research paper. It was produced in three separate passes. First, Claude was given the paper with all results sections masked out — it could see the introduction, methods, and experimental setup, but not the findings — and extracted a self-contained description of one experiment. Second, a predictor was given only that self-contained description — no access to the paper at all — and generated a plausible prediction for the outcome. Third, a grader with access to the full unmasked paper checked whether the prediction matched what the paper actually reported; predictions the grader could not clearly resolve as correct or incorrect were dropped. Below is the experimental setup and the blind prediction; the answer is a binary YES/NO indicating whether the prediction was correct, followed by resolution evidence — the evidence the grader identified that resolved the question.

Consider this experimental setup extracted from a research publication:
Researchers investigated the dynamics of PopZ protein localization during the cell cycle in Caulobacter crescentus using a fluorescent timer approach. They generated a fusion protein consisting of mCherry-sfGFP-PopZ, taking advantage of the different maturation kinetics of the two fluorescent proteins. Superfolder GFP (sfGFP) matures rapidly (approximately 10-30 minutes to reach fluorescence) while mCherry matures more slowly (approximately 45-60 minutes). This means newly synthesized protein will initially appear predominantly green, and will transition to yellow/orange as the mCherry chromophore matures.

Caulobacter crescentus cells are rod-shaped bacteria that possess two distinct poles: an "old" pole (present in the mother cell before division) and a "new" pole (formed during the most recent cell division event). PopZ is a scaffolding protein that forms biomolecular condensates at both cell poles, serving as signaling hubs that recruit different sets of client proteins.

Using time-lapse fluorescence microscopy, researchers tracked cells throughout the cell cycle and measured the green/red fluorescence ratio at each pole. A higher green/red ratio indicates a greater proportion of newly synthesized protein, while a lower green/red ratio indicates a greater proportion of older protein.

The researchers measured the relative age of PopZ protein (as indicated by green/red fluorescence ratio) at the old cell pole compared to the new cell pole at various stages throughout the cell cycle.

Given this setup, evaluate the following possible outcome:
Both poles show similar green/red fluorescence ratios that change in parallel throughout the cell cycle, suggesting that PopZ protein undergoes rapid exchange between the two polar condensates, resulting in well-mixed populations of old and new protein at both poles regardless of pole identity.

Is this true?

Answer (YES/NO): NO